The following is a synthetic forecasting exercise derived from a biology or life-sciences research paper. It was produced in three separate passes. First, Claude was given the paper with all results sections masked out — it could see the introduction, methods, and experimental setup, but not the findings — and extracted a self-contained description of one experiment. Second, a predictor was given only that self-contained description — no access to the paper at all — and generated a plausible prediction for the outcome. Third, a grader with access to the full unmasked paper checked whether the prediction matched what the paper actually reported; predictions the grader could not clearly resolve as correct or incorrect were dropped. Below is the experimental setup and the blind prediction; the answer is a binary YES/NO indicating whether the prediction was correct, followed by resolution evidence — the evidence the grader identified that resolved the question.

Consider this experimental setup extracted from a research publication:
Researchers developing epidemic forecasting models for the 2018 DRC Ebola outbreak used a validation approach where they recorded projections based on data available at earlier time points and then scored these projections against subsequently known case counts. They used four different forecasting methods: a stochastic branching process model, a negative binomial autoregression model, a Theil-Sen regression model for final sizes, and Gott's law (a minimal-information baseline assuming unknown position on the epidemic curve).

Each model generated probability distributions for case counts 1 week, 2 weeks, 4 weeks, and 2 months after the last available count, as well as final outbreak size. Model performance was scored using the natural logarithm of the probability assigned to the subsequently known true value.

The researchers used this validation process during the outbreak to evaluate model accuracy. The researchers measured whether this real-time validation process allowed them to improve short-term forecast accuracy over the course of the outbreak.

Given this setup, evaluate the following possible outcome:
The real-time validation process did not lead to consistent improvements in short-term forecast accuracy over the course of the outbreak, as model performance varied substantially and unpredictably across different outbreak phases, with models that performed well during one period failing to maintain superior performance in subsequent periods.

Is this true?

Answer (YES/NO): NO